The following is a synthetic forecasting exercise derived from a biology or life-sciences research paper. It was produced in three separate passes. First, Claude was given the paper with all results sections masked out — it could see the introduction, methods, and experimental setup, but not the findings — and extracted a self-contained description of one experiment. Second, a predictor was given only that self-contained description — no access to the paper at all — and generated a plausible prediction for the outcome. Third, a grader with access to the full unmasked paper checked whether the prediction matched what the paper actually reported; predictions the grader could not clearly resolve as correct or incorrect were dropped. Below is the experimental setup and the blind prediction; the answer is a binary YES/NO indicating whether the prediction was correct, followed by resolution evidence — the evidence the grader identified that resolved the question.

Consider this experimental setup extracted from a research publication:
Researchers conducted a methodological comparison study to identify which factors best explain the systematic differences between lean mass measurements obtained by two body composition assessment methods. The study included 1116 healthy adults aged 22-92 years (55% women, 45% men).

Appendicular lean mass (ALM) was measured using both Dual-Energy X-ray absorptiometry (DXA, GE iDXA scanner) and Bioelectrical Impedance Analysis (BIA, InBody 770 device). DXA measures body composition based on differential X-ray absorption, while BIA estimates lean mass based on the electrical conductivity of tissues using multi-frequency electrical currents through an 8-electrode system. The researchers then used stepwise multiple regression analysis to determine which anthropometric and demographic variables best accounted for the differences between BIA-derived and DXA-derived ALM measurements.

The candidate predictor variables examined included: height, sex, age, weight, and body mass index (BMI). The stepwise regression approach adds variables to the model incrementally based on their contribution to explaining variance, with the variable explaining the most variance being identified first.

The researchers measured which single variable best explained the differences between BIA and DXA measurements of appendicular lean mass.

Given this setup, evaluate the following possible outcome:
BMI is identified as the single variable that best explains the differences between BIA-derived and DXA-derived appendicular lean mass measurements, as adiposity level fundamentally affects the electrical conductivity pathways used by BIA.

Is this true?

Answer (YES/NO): NO